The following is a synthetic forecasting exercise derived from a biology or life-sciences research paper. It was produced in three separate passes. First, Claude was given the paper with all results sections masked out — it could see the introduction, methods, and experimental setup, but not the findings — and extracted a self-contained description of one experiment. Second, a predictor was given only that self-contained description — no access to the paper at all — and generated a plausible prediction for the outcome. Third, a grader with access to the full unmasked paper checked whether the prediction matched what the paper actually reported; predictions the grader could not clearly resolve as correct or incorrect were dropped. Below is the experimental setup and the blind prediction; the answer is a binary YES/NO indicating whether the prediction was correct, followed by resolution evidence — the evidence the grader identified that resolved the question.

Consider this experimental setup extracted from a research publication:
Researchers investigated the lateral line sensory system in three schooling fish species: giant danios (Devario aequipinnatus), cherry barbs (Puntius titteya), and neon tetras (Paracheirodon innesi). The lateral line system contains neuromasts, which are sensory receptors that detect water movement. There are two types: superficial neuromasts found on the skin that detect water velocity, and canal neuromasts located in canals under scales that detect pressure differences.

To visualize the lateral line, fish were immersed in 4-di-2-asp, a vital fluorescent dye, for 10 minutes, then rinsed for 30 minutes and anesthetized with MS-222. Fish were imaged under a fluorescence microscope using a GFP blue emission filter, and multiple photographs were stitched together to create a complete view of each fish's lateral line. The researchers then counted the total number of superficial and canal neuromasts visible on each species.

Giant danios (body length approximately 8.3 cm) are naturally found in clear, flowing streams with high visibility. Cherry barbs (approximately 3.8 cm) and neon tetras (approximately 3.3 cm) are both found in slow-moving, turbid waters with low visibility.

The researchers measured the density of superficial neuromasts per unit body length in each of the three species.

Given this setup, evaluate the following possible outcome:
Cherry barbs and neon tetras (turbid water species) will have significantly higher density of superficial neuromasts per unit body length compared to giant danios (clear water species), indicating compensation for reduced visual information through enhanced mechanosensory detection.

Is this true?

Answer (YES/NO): YES